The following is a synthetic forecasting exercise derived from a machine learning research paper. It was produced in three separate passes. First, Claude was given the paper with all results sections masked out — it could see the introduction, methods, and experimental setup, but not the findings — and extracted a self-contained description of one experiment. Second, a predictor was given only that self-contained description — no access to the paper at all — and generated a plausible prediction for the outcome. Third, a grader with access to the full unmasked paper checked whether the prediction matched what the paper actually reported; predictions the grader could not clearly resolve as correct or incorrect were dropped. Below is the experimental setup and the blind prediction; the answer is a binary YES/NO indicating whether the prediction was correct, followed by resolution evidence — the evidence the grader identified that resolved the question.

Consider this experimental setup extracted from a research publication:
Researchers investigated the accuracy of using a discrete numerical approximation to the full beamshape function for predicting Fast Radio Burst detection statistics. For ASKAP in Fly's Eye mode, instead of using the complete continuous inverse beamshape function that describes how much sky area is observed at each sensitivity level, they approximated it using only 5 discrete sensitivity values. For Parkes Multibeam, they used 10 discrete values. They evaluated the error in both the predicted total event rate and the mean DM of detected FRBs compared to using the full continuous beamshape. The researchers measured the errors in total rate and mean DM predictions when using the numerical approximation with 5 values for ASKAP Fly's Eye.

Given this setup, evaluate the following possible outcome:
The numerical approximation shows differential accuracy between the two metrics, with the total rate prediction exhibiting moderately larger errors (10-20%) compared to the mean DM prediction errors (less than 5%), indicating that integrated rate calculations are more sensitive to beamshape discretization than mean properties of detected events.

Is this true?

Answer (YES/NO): YES